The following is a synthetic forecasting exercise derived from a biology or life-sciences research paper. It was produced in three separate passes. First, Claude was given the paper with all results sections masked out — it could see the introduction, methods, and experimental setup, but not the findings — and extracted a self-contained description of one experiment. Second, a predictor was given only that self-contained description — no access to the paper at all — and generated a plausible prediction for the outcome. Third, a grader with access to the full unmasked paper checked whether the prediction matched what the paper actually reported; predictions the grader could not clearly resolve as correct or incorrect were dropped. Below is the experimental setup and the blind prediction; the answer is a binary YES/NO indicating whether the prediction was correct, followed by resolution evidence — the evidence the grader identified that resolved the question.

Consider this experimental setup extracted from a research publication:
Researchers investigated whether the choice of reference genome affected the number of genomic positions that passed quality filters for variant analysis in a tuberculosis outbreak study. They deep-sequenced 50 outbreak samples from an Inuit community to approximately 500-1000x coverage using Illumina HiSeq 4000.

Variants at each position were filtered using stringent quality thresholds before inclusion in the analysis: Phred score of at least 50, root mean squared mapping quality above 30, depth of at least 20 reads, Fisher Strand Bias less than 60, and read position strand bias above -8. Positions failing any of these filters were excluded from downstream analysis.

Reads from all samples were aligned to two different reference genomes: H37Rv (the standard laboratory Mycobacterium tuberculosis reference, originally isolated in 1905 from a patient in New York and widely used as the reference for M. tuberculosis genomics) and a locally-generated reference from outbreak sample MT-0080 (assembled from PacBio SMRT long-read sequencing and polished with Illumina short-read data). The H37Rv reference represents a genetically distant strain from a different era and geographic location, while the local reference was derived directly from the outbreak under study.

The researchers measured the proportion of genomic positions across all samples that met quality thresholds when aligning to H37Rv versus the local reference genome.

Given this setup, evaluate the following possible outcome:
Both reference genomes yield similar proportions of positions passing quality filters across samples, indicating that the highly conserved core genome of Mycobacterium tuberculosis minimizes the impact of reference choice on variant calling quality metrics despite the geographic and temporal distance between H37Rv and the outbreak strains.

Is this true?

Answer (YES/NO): NO